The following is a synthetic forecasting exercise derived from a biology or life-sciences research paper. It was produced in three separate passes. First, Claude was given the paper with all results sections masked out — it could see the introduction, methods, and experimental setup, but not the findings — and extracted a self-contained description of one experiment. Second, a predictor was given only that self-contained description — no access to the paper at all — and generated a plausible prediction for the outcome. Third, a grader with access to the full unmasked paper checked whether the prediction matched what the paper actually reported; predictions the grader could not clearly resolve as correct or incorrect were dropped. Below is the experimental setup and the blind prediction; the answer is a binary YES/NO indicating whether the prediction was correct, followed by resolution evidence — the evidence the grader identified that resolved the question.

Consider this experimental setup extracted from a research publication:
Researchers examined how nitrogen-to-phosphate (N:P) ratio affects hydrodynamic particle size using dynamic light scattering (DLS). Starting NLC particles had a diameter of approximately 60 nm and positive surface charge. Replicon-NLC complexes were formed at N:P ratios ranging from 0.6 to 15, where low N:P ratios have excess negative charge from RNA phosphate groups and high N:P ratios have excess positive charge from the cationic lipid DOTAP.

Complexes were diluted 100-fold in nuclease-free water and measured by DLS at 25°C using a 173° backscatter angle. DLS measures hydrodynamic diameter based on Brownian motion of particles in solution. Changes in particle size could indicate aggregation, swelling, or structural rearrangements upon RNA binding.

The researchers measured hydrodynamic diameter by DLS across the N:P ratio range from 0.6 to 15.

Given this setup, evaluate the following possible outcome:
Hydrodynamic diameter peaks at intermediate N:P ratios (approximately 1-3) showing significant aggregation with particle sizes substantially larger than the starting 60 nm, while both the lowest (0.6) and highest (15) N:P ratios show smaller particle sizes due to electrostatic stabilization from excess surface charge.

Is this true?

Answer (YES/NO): YES